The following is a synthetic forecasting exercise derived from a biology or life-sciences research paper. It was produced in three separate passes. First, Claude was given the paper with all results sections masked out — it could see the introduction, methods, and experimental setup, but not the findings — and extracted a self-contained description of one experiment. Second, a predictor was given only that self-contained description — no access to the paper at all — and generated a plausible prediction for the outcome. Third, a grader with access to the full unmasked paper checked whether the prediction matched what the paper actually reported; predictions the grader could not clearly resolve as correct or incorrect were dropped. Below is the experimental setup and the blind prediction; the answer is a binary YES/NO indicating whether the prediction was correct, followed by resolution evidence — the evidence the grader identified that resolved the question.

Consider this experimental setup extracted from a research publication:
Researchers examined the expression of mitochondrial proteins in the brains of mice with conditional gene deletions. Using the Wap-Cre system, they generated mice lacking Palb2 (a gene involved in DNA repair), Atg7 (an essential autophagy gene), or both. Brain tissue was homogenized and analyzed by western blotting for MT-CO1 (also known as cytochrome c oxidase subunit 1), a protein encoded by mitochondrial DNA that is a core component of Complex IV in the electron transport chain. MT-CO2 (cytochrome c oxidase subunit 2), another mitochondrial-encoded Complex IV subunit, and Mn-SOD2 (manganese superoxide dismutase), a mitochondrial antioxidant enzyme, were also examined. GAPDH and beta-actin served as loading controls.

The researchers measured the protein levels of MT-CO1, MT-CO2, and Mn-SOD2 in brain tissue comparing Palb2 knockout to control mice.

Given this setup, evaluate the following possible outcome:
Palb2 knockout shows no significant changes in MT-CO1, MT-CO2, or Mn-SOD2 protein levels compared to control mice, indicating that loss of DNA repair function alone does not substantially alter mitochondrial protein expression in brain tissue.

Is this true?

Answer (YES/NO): NO